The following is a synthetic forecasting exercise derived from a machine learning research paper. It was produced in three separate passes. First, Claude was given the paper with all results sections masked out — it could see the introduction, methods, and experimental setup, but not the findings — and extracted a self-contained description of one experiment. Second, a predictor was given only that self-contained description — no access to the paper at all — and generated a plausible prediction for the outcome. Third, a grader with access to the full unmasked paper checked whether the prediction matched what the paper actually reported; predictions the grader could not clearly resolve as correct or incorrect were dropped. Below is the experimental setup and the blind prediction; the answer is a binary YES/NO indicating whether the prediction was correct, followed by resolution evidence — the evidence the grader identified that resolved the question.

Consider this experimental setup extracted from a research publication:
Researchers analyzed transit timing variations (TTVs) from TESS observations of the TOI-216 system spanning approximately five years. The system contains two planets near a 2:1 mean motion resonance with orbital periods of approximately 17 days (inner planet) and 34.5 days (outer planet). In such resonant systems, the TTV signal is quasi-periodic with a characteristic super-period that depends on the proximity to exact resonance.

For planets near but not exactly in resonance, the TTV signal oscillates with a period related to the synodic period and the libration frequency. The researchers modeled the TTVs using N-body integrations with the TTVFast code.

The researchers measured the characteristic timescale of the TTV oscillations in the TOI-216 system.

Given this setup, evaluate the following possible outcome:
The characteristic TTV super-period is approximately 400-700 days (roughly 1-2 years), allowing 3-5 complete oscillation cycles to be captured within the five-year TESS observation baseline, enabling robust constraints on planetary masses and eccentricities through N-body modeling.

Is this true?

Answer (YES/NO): NO